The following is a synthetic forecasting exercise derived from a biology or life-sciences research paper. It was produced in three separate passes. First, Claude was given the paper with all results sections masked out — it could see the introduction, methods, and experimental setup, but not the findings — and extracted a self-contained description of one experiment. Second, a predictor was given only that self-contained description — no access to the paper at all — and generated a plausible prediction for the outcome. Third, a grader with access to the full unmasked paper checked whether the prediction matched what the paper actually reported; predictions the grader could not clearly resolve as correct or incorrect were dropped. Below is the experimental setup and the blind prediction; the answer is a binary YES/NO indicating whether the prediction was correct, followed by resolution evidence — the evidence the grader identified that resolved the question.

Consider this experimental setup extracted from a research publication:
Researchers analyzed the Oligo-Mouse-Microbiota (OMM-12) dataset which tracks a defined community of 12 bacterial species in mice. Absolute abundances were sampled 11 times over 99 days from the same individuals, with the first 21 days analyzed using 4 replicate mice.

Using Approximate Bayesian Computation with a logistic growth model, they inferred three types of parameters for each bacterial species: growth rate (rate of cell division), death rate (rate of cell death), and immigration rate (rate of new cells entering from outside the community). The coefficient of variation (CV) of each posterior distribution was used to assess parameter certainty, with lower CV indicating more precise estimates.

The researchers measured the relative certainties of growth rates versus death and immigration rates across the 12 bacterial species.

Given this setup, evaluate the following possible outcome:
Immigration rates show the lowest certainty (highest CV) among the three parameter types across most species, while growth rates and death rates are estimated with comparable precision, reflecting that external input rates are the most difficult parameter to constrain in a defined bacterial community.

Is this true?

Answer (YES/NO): NO